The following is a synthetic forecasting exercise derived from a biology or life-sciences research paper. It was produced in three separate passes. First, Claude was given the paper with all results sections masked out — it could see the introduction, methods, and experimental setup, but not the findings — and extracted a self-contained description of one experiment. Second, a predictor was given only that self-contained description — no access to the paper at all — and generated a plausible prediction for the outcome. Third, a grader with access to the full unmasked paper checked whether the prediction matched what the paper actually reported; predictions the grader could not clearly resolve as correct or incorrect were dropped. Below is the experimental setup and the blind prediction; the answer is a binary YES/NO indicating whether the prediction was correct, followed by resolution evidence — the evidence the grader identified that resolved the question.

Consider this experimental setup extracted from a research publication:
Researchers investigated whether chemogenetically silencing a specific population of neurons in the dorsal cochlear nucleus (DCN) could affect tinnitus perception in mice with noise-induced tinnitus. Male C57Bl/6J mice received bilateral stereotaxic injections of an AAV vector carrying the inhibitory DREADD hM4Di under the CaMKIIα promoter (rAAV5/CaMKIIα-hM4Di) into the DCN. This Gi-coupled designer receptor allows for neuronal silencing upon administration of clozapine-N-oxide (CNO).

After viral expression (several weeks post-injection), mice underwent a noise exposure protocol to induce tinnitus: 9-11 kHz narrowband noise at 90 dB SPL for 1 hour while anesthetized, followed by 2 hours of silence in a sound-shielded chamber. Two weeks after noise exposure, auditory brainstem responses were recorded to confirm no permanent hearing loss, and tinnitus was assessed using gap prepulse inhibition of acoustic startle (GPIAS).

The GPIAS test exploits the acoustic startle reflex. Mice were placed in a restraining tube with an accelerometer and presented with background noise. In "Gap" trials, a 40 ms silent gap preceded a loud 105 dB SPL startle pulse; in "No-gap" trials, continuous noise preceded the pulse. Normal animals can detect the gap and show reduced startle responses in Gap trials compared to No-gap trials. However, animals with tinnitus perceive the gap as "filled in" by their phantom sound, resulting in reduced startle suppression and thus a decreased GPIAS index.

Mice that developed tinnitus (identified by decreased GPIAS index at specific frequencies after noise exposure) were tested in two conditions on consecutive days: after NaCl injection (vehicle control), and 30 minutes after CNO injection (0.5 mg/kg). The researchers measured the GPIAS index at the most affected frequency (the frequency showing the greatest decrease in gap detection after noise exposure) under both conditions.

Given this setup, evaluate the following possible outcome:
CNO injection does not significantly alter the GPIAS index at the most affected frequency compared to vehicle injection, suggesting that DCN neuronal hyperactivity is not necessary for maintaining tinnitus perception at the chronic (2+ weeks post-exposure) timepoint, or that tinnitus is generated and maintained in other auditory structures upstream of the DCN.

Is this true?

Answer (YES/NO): NO